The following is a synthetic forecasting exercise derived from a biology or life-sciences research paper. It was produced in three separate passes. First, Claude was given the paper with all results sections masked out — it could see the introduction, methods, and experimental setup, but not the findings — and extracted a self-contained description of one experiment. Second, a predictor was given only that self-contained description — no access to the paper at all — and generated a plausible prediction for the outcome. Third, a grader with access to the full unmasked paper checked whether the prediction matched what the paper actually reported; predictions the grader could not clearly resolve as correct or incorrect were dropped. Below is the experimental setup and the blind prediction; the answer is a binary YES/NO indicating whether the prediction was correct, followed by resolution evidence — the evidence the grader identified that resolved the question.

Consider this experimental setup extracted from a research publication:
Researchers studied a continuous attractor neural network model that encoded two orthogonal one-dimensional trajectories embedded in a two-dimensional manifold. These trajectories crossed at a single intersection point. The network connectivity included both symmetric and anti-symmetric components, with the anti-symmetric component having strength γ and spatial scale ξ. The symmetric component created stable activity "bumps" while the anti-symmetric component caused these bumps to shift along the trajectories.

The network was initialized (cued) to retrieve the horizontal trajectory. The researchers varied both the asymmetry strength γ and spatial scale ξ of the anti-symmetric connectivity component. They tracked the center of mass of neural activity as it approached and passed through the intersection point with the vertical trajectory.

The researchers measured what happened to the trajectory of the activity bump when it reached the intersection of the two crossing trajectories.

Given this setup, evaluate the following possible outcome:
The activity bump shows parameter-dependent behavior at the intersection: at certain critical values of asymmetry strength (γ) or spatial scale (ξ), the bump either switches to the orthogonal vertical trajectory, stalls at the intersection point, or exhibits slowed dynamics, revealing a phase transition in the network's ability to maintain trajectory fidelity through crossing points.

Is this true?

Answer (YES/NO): YES